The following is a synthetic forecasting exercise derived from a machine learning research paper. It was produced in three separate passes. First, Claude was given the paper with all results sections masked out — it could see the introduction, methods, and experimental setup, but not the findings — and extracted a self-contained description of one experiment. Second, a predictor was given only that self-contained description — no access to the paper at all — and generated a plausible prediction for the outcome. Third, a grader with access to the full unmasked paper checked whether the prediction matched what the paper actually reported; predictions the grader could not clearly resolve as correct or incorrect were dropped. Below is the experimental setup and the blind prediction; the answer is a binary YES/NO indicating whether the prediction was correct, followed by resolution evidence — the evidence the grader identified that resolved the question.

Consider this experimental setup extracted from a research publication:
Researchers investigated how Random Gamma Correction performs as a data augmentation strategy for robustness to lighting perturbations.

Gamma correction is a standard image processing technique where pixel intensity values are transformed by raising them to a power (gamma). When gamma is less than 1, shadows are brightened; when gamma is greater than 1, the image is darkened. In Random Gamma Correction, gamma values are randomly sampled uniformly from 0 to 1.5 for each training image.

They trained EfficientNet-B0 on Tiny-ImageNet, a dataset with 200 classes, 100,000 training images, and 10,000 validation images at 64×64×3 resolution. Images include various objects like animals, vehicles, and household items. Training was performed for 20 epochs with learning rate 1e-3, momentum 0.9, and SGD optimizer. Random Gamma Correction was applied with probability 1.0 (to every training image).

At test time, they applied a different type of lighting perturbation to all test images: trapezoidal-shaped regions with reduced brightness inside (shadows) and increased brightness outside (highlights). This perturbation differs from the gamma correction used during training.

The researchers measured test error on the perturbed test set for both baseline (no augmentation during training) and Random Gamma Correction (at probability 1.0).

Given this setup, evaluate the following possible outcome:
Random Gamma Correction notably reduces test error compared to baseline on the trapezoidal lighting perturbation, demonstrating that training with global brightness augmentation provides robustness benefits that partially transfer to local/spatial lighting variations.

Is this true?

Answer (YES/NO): NO